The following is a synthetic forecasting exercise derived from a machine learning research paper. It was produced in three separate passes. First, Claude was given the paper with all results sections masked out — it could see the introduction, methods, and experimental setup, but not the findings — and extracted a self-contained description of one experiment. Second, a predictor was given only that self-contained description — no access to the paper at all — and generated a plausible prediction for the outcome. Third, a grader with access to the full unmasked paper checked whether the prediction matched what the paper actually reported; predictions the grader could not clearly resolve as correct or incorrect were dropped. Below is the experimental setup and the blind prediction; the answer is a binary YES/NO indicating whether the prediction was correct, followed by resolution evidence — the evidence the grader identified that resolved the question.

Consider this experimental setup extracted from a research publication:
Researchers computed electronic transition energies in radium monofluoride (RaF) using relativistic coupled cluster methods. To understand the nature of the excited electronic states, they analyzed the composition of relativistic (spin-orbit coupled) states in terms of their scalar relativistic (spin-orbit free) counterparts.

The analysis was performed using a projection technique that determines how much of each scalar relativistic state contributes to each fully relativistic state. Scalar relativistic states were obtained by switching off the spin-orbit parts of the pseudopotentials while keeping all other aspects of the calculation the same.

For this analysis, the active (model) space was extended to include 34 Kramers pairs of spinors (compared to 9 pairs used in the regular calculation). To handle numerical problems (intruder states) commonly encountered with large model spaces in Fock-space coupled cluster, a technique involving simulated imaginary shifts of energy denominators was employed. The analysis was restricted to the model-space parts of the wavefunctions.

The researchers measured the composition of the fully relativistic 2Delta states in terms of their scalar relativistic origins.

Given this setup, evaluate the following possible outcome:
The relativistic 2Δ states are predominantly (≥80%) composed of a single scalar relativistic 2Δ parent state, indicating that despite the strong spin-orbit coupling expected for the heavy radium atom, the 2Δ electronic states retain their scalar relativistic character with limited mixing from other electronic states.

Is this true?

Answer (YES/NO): YES